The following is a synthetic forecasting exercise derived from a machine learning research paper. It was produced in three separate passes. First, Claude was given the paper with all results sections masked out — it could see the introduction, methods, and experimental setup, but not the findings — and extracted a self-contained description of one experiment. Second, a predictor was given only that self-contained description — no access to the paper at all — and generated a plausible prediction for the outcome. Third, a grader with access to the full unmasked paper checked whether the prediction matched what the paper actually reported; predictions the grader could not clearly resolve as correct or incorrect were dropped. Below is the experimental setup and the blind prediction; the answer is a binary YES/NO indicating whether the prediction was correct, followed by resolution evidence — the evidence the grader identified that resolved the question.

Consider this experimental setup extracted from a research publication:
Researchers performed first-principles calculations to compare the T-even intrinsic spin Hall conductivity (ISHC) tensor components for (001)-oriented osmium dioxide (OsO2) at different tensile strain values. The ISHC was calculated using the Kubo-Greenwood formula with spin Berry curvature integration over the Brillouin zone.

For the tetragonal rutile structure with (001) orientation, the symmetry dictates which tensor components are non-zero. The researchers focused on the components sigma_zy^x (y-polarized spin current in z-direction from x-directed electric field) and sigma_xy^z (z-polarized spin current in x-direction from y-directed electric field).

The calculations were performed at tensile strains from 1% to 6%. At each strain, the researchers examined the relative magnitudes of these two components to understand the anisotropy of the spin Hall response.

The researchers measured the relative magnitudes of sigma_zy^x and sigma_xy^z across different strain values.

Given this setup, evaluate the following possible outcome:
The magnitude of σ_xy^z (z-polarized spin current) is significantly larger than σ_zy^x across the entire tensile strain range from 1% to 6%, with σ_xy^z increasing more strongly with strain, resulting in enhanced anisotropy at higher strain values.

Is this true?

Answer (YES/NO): NO